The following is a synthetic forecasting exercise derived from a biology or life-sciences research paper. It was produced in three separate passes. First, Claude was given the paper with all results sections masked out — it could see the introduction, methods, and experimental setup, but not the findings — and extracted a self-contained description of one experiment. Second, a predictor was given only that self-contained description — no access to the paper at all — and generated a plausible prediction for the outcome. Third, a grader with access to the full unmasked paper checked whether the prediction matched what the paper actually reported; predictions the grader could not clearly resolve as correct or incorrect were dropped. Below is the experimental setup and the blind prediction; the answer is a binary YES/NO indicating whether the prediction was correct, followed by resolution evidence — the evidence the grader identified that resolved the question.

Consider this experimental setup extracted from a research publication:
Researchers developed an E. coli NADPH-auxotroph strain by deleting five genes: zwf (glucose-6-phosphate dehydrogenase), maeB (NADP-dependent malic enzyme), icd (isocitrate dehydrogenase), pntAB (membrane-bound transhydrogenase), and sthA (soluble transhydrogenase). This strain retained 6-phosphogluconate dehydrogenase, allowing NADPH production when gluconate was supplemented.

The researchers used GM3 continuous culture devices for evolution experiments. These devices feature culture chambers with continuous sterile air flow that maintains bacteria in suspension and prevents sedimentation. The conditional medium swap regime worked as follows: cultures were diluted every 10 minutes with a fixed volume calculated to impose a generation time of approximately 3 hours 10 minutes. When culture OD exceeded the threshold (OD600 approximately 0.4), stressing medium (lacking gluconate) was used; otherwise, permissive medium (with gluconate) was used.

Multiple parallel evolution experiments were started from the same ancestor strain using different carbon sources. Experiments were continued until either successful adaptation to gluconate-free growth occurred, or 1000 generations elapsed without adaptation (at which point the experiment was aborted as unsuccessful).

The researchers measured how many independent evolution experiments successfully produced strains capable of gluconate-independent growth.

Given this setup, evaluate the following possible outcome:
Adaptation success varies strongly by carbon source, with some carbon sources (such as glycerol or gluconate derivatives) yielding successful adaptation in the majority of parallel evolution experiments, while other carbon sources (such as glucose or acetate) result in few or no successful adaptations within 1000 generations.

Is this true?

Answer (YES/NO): NO